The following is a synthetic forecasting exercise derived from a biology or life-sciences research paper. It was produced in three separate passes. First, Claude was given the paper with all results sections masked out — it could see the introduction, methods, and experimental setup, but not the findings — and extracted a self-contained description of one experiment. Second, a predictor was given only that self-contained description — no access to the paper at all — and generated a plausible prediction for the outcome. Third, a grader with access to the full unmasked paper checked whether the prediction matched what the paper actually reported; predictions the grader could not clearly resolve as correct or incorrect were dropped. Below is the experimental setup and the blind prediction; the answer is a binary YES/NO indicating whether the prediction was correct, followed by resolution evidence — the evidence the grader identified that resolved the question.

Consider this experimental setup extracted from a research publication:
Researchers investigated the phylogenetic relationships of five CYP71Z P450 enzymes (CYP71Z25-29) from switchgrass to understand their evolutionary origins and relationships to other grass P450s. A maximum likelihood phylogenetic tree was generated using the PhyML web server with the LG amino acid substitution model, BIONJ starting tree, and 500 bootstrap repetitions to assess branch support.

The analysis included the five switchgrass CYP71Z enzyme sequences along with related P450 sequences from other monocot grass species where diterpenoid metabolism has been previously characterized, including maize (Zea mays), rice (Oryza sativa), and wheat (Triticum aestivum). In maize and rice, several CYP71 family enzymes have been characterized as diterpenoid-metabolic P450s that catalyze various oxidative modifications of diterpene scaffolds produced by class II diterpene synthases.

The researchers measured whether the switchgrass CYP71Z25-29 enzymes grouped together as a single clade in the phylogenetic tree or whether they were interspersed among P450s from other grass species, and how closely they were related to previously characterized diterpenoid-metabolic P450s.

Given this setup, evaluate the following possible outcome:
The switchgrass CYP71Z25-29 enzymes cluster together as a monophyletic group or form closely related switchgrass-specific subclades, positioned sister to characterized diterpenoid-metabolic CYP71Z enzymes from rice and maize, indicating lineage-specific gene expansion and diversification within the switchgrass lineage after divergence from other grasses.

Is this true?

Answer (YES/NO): YES